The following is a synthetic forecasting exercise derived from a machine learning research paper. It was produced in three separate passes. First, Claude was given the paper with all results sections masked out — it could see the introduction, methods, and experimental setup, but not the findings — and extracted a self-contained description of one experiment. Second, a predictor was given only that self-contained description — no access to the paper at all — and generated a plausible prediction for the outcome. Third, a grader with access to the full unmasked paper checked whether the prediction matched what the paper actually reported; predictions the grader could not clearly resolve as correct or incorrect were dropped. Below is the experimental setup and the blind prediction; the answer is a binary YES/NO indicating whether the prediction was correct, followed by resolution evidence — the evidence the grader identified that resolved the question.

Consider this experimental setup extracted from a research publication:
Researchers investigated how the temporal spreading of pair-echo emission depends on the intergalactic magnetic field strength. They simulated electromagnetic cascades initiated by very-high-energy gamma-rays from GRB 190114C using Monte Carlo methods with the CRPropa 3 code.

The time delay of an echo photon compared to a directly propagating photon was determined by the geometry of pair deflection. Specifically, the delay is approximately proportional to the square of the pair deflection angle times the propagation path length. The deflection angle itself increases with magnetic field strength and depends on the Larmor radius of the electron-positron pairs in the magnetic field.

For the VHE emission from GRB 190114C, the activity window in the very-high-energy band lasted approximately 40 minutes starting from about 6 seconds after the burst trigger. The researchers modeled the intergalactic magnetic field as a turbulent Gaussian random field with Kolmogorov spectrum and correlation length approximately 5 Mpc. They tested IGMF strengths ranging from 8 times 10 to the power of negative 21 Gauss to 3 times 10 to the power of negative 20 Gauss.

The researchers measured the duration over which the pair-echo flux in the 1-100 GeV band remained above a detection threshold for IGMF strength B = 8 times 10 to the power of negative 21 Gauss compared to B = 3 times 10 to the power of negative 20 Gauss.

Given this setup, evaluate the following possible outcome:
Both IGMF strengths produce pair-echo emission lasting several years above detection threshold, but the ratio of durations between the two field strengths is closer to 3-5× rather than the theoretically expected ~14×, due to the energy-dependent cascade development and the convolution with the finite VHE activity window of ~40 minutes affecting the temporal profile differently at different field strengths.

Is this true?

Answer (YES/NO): NO